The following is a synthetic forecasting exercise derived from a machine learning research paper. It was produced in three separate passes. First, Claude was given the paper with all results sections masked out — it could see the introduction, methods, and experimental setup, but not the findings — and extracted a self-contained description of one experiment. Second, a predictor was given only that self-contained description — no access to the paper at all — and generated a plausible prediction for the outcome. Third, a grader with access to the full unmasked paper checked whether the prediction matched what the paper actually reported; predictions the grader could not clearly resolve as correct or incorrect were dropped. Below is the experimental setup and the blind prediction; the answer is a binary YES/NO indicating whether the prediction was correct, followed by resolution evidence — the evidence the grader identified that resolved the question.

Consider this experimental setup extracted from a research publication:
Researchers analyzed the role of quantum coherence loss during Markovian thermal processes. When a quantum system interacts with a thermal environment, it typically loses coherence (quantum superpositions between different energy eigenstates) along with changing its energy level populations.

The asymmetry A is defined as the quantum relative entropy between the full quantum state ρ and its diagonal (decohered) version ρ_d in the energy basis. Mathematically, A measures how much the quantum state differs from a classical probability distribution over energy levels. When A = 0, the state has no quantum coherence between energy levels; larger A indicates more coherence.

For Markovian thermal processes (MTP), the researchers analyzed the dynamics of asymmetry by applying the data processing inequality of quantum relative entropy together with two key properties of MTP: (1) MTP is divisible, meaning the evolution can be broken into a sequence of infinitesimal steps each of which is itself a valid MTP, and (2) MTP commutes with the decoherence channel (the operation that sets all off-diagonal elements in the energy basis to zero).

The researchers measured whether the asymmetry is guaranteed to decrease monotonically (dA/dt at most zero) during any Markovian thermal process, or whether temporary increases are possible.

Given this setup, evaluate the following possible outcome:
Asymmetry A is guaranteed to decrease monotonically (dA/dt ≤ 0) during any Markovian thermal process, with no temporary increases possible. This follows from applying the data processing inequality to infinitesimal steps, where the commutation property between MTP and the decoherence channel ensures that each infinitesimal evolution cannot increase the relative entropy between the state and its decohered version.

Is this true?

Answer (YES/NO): YES